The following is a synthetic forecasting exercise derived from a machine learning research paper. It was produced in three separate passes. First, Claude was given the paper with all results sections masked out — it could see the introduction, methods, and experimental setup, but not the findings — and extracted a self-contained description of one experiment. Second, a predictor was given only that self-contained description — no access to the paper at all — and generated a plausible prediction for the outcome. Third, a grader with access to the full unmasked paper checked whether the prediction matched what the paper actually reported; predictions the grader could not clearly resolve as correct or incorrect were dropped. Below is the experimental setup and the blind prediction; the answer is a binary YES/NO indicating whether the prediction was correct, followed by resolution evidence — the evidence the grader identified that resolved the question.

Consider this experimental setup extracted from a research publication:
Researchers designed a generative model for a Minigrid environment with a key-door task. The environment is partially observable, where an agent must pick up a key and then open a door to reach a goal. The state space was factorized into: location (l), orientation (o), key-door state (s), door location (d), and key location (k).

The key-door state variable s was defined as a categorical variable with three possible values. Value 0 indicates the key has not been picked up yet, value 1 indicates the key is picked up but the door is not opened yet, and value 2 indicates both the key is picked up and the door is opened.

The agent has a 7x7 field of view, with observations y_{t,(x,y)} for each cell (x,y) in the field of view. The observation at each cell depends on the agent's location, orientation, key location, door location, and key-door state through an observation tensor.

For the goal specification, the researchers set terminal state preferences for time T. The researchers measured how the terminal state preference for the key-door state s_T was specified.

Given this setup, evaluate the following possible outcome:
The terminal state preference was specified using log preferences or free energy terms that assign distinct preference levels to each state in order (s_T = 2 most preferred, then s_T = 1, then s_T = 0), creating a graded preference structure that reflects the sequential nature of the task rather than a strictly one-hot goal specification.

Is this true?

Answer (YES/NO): NO